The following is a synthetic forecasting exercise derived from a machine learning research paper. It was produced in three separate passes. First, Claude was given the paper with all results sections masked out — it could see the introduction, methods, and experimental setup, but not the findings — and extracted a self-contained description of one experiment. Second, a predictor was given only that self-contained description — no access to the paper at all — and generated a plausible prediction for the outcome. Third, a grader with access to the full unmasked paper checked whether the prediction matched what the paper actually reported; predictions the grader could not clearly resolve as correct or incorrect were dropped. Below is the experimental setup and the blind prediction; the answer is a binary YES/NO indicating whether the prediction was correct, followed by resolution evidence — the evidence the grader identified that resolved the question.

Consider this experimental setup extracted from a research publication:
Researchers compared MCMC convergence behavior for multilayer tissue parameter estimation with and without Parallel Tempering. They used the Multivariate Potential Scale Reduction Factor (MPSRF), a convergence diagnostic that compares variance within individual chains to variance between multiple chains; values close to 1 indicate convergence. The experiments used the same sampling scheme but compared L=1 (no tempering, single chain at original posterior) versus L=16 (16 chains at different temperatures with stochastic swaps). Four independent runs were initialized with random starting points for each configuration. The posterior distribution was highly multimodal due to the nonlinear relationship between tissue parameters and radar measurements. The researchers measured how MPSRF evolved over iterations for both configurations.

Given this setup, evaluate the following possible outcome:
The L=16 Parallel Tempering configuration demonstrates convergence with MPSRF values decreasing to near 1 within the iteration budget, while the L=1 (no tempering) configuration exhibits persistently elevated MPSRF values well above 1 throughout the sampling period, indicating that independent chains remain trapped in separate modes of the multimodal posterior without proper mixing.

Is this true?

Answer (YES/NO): YES